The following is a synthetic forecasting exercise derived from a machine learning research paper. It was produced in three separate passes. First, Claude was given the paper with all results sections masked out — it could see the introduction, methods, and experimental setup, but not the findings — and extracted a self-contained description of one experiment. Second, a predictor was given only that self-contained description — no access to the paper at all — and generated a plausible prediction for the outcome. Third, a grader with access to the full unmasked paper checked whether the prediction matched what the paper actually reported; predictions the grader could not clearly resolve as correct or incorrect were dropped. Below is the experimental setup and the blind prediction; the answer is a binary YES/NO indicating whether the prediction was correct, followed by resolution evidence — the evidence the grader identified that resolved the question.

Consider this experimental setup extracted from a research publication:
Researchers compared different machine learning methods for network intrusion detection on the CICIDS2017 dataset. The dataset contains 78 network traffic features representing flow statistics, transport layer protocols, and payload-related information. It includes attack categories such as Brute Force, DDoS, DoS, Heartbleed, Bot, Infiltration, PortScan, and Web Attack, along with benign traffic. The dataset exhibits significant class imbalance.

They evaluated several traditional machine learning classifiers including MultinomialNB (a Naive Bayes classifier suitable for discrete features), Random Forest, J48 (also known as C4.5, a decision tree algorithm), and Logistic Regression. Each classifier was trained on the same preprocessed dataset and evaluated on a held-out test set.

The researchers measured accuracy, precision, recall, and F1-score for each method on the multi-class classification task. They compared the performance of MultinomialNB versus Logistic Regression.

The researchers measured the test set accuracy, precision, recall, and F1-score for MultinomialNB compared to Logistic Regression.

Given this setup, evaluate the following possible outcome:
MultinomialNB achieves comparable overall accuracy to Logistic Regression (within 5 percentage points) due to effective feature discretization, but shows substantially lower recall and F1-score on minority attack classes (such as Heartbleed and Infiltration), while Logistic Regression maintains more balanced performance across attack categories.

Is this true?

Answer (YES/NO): NO